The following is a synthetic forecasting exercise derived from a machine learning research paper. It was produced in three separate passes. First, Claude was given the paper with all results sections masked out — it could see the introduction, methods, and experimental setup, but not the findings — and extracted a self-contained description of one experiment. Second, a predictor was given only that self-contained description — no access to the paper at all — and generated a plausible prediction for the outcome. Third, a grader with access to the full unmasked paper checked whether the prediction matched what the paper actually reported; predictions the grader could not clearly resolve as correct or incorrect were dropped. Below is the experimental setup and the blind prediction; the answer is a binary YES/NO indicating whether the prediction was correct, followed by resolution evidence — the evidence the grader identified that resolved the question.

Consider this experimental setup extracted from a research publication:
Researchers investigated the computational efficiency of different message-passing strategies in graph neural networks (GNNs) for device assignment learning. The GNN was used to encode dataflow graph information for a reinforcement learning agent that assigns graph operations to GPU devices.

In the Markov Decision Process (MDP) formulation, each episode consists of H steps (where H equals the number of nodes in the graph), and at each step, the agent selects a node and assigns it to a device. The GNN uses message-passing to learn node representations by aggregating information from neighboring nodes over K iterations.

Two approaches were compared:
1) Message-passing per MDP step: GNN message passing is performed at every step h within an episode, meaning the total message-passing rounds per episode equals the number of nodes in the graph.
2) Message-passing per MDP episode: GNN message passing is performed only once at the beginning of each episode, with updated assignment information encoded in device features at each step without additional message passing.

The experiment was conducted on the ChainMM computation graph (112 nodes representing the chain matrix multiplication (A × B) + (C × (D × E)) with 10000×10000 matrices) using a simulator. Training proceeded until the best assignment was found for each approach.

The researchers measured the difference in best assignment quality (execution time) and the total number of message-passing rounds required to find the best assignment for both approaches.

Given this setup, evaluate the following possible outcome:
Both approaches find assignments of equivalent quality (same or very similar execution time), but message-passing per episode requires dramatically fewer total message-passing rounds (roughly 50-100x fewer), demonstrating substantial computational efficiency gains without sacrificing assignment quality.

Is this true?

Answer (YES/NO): NO